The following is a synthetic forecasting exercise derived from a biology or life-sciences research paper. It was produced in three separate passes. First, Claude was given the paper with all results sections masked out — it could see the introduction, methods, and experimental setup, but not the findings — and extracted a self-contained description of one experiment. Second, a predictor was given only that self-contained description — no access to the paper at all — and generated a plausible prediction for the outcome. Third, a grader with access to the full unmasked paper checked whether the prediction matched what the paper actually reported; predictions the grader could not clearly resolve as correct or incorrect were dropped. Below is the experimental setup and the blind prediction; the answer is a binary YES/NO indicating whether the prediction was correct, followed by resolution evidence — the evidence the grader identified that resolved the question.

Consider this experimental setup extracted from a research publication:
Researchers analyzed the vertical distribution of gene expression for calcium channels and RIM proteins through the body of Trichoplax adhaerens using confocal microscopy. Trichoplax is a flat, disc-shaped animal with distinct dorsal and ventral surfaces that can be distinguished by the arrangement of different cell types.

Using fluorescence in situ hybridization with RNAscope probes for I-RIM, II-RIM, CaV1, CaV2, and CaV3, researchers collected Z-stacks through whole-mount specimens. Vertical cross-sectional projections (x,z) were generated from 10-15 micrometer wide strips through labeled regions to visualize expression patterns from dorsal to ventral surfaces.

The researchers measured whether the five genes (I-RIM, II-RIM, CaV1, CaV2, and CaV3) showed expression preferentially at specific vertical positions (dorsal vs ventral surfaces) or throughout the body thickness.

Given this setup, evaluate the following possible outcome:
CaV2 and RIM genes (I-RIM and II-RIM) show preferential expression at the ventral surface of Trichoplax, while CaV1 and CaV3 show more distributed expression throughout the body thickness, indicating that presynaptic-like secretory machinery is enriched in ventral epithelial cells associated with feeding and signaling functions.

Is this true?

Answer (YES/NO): NO